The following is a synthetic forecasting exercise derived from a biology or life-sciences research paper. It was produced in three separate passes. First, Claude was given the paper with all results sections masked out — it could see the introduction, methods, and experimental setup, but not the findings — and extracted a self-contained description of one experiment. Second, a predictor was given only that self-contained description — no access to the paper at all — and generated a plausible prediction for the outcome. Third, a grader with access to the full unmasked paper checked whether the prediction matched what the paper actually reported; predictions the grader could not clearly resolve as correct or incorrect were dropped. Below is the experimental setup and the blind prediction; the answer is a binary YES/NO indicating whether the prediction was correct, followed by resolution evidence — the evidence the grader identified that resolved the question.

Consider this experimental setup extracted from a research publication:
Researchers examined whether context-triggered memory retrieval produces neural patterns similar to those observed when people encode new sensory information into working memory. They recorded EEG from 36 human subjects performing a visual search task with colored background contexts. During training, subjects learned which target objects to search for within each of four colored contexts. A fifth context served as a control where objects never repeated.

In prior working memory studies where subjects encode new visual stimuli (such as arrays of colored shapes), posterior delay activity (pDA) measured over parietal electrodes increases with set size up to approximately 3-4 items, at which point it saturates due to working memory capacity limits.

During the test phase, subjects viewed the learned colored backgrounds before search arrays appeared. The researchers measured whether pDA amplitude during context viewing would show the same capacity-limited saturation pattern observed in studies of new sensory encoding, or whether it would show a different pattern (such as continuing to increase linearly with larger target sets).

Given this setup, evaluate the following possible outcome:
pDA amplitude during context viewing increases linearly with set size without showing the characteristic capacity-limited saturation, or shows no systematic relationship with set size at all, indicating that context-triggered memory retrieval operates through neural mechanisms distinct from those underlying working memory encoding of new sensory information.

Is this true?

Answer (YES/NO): NO